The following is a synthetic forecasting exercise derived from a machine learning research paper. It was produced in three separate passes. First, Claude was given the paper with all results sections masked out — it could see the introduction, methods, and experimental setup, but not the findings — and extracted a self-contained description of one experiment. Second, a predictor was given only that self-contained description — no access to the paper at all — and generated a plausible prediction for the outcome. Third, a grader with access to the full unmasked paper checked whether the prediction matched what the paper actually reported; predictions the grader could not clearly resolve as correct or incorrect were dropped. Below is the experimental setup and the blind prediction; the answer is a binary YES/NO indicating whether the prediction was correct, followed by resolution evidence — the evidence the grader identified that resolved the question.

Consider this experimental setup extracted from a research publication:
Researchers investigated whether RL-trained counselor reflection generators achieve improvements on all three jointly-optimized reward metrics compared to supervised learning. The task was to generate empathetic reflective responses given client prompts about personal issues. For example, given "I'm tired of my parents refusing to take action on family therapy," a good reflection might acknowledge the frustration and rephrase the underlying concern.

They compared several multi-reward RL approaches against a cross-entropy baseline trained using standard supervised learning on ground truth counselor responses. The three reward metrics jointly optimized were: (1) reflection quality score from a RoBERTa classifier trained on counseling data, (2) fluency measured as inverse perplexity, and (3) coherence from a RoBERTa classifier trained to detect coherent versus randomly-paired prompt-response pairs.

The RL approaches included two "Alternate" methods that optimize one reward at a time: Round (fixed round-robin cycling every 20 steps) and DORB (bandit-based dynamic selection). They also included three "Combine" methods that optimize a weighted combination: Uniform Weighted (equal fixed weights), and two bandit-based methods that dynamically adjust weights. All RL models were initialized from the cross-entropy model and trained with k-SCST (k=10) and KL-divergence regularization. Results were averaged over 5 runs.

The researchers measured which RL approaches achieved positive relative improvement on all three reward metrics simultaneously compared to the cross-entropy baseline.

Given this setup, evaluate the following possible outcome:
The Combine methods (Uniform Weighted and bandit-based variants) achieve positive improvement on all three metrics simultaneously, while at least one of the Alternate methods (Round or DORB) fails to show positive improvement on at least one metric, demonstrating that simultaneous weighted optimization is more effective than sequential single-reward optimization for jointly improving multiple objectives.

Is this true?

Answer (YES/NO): YES